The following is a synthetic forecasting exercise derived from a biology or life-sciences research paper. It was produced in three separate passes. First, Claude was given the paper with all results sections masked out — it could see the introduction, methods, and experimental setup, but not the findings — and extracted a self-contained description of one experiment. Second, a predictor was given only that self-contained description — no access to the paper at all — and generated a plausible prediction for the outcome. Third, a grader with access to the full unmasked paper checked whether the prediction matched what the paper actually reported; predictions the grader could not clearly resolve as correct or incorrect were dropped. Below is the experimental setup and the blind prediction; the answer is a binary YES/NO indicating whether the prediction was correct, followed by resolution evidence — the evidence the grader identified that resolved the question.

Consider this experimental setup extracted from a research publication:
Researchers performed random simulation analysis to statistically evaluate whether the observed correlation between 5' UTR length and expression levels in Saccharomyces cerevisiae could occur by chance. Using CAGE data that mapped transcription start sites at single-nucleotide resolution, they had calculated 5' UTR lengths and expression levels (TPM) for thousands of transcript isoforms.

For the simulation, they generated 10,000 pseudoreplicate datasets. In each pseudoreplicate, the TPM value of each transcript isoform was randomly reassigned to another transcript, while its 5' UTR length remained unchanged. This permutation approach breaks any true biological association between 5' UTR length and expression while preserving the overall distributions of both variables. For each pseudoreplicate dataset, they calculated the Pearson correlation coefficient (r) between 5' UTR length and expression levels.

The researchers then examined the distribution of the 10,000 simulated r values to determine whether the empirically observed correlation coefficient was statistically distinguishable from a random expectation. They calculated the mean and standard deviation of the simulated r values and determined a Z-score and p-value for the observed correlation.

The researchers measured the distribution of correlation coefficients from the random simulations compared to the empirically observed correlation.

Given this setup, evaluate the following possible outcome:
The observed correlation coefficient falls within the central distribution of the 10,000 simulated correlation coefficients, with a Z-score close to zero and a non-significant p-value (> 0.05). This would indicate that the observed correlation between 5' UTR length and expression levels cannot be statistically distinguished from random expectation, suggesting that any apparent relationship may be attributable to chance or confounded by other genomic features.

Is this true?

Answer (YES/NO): NO